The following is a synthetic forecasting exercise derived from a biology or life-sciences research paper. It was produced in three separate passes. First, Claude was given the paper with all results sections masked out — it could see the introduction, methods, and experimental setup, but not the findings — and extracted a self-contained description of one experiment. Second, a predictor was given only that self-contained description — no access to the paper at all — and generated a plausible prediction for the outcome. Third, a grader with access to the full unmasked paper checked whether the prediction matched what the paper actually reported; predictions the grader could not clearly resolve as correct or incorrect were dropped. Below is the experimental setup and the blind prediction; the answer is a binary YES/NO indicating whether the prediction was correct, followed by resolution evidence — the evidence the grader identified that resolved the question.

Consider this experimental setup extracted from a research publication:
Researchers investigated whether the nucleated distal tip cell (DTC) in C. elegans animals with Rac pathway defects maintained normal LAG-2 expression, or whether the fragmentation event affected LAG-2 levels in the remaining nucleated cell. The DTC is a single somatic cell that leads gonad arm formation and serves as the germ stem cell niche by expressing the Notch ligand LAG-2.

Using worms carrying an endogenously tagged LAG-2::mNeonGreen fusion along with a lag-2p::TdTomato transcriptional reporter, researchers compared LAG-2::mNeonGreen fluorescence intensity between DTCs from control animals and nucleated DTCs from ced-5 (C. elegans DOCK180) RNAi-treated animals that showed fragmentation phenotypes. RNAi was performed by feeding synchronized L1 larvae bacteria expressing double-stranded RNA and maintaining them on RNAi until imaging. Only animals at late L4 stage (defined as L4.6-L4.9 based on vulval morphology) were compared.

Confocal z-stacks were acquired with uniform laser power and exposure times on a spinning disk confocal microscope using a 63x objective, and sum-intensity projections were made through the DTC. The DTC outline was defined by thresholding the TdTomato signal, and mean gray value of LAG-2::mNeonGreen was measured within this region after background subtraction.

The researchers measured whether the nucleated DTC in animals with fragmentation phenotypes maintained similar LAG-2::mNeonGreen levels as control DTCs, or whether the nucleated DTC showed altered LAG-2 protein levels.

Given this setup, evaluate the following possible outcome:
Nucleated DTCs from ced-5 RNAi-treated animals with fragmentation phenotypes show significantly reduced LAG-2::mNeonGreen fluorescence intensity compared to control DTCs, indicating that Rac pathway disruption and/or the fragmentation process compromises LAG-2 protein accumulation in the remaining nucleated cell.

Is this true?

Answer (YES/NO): NO